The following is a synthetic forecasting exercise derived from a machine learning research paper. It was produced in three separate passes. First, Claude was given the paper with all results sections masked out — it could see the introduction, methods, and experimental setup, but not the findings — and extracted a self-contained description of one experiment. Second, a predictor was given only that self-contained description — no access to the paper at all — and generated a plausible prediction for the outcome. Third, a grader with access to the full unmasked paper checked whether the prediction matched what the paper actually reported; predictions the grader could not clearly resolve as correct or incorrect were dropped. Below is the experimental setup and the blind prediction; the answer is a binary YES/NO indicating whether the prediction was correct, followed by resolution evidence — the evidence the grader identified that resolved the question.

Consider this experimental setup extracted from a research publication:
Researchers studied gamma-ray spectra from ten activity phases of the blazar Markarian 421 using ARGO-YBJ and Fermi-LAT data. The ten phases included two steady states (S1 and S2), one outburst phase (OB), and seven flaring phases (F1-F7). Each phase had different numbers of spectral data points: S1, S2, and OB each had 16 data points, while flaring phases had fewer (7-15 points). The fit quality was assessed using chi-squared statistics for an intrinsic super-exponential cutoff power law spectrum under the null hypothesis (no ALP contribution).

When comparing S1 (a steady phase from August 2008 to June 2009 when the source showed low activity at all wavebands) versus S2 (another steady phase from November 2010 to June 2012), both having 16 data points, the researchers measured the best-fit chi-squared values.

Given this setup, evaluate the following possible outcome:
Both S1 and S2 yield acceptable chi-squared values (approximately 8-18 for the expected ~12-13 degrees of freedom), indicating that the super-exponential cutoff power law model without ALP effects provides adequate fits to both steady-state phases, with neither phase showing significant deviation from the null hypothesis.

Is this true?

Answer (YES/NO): NO